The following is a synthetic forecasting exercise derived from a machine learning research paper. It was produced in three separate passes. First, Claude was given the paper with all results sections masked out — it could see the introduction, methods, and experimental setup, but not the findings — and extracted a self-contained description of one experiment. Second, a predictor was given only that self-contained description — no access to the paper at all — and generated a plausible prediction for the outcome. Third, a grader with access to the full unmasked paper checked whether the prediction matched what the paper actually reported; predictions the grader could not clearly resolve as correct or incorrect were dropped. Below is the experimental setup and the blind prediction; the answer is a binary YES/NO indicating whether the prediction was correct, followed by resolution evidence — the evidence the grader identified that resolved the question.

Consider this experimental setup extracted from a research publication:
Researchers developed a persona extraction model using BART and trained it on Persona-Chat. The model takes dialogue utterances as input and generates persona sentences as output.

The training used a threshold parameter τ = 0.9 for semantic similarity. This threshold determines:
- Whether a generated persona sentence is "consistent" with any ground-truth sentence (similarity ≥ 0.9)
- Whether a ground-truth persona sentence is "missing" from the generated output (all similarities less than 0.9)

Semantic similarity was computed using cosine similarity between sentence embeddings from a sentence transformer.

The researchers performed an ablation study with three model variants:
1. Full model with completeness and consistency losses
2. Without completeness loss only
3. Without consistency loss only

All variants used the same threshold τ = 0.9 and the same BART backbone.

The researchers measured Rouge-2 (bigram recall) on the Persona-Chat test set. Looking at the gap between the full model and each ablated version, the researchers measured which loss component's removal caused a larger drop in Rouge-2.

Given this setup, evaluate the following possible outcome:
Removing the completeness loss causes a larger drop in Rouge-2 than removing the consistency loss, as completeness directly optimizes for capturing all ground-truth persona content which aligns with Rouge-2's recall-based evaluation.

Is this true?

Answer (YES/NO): NO